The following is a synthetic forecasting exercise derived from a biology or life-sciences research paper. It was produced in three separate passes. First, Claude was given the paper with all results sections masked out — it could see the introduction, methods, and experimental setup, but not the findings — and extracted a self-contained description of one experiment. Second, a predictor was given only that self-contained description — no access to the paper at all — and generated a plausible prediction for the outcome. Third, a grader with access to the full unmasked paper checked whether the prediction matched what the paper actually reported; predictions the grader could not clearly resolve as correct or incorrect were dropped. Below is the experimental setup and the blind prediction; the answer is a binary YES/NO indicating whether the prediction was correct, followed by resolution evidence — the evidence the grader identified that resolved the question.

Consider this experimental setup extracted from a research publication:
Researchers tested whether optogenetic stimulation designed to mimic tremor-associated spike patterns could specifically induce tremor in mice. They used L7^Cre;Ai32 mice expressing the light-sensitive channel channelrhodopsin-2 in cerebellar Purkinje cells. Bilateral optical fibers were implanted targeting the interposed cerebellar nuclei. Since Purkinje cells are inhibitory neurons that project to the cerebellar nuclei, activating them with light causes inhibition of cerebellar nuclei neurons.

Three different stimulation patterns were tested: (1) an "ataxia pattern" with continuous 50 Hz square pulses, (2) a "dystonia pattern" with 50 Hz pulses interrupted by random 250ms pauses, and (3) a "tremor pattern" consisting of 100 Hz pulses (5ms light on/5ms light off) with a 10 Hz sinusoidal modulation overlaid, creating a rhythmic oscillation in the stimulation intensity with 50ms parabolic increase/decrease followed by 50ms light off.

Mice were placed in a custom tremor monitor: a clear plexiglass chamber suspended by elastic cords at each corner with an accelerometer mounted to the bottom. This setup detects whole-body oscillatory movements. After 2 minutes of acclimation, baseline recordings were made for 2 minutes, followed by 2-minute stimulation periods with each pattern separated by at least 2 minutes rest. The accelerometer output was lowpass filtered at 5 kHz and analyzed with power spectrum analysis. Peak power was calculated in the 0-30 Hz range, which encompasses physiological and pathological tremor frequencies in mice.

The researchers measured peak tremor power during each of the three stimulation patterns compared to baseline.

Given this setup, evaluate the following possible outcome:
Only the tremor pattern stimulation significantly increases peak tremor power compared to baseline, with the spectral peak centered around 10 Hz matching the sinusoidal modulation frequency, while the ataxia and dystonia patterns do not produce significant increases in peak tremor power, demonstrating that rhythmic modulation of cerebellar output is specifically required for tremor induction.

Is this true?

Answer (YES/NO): NO